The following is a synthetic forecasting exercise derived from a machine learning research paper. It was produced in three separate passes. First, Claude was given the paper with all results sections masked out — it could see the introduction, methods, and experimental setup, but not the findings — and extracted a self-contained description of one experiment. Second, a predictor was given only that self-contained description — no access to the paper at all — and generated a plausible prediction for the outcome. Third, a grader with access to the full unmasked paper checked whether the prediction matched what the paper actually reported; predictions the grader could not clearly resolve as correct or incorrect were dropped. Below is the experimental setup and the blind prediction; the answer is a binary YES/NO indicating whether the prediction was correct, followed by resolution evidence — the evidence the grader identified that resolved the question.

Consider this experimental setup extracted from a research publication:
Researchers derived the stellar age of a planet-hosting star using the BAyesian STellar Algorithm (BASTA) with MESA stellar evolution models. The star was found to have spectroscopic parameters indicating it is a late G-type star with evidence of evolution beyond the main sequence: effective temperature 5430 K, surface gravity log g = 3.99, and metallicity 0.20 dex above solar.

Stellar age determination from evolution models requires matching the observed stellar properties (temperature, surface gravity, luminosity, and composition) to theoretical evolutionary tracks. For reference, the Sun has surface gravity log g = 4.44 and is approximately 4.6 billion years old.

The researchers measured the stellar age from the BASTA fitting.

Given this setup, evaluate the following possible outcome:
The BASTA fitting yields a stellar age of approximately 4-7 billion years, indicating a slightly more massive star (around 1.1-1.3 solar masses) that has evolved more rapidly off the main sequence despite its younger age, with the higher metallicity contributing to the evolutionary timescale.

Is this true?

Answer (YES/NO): NO